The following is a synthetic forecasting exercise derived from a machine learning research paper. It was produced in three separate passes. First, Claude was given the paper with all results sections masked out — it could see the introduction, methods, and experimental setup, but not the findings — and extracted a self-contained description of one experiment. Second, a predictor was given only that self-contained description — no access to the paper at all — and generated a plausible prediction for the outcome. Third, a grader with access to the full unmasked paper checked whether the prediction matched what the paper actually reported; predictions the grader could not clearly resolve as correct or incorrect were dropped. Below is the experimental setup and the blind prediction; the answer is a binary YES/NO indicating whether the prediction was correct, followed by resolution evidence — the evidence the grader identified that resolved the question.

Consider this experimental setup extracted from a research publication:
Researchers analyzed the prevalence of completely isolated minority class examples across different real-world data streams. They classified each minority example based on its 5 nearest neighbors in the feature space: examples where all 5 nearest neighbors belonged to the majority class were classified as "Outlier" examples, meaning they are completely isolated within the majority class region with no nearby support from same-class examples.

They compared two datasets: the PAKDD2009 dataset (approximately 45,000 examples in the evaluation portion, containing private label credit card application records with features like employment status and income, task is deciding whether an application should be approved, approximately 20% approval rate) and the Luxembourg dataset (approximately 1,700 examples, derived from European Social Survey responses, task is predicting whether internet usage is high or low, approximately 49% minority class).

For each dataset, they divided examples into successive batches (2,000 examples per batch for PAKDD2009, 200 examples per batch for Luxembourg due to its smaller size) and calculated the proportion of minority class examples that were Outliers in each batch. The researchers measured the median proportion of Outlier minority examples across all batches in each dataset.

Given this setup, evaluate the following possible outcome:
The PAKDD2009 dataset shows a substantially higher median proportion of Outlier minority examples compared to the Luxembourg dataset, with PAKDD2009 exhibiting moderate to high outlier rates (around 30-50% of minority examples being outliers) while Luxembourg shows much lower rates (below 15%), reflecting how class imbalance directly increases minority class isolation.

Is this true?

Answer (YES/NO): YES